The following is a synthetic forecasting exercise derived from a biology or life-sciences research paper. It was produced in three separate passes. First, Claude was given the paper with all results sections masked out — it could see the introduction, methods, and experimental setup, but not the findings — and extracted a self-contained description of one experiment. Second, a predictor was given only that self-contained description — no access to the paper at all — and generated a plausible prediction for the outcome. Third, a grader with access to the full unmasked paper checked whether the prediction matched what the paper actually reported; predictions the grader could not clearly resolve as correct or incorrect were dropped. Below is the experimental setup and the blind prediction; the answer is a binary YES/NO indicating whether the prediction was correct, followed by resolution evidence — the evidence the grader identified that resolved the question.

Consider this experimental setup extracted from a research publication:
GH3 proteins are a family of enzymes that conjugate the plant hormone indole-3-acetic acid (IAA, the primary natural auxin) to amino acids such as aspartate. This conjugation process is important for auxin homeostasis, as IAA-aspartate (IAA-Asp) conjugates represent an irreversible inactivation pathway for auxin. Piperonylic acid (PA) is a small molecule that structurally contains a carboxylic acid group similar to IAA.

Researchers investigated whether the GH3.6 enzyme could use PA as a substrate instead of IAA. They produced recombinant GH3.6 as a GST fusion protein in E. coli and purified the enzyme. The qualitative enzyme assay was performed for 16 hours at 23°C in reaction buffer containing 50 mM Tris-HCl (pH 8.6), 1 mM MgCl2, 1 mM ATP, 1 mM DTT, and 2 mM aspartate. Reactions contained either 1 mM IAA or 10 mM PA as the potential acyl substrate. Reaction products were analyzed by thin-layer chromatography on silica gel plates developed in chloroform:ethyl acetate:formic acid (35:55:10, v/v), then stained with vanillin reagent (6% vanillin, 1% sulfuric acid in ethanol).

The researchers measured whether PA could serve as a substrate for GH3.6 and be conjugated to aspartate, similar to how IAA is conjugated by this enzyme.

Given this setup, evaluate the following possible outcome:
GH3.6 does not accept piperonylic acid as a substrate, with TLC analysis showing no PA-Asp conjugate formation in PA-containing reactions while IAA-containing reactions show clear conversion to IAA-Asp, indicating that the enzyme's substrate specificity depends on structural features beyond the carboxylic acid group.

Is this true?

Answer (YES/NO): NO